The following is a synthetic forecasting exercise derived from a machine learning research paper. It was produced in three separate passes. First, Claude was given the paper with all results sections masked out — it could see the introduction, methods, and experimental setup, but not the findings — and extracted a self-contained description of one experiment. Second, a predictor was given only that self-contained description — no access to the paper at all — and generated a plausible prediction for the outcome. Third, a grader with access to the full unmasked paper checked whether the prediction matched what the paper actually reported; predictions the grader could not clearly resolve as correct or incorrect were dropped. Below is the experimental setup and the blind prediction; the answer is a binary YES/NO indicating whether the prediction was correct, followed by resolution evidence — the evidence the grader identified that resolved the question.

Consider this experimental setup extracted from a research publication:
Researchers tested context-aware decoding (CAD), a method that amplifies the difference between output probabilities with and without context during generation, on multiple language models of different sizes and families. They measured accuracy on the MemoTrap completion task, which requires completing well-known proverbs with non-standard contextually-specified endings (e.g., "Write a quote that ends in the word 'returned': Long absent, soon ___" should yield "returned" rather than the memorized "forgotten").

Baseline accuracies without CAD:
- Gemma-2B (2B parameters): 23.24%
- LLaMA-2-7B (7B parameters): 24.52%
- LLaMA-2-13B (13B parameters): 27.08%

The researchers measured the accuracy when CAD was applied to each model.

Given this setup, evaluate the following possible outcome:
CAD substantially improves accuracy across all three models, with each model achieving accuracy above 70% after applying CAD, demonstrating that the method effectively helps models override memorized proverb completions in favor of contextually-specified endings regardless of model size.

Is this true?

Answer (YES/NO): NO